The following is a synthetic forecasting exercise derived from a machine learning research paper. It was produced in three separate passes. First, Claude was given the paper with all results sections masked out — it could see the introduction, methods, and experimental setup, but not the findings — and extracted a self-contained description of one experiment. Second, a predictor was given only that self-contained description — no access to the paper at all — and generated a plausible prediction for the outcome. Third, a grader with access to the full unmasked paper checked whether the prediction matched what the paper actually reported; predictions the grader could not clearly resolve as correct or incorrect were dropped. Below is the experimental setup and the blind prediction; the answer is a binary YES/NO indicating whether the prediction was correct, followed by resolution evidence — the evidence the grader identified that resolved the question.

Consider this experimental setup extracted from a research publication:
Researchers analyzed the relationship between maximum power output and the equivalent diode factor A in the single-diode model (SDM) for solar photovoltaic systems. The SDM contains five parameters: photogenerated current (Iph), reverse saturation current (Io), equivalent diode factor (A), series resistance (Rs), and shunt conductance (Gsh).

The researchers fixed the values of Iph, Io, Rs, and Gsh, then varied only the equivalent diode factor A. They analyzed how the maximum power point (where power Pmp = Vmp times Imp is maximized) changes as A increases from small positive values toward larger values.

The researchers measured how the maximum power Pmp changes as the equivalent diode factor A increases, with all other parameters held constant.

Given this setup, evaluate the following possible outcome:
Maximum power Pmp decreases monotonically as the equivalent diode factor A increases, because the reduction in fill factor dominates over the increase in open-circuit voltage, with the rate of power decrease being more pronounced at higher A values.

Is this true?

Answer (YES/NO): NO